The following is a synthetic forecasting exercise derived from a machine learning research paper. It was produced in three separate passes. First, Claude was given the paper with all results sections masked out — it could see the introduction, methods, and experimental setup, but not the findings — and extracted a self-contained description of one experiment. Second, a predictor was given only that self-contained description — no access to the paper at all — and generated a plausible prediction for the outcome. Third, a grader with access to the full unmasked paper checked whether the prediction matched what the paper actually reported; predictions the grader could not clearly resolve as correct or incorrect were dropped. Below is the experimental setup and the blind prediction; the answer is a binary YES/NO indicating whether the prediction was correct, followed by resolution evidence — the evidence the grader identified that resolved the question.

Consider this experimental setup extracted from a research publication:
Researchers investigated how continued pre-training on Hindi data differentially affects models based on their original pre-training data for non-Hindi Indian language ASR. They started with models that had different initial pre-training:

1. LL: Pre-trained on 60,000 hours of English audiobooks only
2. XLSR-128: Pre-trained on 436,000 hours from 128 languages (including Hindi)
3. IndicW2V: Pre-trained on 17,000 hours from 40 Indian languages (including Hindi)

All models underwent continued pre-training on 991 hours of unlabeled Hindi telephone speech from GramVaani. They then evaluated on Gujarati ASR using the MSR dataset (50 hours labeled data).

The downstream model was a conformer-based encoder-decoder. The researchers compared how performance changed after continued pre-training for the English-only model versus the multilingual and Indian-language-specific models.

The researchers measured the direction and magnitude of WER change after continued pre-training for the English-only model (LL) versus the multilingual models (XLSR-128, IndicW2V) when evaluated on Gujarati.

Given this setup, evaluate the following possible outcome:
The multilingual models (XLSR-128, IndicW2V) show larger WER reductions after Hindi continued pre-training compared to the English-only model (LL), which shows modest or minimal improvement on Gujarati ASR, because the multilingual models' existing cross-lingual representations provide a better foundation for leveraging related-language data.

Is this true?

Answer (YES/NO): NO